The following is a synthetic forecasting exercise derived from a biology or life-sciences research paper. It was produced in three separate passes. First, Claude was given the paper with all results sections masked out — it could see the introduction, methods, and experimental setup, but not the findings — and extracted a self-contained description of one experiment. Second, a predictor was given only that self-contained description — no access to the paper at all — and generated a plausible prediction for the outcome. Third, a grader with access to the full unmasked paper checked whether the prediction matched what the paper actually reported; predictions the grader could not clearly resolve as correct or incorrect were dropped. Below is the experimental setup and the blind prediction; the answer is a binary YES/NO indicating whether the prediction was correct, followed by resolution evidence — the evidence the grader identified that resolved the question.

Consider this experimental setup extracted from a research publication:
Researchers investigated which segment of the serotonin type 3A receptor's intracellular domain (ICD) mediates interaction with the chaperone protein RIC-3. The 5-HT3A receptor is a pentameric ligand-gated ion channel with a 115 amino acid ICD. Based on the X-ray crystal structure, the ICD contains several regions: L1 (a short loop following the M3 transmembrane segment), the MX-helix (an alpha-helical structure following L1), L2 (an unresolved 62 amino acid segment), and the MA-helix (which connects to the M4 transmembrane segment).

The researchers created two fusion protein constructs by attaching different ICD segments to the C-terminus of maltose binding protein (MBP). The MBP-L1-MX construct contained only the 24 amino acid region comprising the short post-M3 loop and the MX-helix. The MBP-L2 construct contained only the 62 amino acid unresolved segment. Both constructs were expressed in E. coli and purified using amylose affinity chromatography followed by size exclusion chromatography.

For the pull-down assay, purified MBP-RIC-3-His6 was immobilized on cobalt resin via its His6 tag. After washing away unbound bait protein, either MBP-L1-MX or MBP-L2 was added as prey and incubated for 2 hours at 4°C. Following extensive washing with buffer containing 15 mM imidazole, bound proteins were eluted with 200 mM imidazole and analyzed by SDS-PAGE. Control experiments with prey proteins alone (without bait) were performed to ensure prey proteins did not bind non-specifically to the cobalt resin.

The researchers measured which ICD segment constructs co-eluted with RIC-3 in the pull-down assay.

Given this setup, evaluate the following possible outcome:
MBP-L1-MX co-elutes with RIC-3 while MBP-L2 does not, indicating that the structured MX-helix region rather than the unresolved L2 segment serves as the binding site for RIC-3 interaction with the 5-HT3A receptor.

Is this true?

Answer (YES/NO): YES